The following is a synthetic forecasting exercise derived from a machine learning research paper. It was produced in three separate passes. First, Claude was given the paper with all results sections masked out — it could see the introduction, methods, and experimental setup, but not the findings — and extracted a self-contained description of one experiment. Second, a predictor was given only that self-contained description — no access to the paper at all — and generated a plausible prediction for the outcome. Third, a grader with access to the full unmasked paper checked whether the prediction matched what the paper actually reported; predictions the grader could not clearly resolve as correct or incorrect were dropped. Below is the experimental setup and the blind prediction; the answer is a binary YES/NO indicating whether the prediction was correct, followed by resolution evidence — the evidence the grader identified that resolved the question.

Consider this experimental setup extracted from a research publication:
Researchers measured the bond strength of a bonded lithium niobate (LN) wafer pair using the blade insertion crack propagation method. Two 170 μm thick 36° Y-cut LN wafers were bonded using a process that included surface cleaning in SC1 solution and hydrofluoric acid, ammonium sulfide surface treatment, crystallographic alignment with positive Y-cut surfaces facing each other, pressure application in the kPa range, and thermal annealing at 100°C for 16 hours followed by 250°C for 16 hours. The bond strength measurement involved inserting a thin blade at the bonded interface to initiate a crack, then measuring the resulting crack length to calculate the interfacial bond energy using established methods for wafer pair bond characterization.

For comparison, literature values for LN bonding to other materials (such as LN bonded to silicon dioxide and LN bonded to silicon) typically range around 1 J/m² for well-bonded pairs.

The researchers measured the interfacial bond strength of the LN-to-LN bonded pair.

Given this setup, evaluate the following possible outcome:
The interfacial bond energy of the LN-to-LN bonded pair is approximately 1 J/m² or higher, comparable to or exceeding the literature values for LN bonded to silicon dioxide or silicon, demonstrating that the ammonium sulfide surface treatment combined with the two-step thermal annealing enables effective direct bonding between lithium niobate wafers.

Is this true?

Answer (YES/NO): YES